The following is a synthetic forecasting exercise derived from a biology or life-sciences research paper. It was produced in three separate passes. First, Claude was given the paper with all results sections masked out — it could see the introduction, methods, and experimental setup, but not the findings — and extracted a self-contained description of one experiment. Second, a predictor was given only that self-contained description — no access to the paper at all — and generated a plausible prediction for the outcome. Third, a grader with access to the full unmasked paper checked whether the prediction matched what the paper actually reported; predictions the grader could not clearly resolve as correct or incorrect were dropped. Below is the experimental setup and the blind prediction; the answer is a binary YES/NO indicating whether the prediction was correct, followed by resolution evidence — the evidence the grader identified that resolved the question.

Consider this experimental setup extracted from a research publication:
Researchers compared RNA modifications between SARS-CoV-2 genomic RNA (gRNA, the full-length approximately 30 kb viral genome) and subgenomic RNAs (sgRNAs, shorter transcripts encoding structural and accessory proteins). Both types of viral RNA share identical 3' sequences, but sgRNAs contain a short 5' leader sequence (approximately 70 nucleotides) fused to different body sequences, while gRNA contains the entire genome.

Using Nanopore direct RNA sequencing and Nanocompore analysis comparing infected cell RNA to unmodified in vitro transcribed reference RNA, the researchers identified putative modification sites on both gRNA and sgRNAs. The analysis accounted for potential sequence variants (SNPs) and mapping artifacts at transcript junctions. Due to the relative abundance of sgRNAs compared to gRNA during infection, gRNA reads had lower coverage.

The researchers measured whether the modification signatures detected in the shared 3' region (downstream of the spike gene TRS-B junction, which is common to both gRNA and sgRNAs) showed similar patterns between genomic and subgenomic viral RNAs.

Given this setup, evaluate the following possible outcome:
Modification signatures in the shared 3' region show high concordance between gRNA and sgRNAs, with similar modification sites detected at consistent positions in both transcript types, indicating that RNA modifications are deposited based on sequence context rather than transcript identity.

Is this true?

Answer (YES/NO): YES